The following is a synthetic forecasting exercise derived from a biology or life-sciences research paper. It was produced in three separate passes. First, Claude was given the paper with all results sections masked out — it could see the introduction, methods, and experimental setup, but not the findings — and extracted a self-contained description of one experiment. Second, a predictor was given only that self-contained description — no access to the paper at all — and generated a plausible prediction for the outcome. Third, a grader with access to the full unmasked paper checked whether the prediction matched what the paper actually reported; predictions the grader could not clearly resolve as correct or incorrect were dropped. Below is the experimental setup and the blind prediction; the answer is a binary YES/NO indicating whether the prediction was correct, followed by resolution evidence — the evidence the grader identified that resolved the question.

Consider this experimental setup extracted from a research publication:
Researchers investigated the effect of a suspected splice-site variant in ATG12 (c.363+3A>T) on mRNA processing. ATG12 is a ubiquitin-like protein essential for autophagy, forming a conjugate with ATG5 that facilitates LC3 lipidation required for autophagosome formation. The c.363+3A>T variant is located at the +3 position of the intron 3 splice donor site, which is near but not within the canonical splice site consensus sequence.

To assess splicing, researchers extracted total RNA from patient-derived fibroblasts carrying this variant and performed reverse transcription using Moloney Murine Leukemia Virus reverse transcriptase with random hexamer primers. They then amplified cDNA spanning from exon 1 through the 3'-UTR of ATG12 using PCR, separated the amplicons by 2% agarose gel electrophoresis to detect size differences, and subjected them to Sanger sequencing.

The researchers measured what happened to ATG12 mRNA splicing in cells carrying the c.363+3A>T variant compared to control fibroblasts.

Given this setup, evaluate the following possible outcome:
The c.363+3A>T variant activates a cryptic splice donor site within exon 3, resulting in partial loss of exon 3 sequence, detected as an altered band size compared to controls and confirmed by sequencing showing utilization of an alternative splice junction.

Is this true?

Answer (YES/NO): NO